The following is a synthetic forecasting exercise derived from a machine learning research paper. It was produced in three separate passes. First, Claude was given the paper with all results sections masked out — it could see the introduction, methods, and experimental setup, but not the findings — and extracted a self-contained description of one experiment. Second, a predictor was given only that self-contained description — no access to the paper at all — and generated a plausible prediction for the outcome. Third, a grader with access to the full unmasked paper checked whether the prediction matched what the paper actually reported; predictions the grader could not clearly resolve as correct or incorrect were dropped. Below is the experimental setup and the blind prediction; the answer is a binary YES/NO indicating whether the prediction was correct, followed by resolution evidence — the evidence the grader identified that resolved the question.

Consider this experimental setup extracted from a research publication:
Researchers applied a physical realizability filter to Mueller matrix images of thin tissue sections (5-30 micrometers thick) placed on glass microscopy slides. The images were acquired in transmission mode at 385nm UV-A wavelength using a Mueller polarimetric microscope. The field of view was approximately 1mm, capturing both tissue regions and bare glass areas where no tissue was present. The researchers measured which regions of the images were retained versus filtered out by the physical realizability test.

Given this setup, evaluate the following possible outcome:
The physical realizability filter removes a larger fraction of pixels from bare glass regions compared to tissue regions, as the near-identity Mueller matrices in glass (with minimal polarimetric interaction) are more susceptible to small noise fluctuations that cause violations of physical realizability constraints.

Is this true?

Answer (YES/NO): YES